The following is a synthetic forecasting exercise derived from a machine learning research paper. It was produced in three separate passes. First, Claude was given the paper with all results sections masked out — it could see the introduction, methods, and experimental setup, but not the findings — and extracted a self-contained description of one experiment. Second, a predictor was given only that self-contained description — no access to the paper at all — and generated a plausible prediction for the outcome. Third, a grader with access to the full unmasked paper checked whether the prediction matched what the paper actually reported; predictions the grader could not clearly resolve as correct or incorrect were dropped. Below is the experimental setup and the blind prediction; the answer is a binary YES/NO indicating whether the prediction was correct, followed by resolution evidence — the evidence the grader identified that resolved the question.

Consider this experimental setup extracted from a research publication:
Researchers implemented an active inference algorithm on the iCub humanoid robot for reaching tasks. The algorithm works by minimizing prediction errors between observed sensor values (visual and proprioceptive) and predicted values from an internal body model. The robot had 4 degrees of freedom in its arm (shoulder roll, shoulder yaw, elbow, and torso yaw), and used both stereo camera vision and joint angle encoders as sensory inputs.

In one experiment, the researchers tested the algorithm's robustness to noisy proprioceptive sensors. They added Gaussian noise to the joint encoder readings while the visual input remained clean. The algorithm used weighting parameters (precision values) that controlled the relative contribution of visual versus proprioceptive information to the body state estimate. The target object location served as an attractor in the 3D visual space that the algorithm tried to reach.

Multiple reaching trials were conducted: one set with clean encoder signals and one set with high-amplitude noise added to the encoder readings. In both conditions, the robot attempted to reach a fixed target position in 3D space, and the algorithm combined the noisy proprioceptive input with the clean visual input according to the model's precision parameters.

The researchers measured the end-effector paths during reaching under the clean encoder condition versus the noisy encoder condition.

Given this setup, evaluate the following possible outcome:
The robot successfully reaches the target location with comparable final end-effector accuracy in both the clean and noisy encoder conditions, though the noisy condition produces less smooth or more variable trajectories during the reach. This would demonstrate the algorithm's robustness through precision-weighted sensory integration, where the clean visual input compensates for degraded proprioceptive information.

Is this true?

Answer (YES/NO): NO